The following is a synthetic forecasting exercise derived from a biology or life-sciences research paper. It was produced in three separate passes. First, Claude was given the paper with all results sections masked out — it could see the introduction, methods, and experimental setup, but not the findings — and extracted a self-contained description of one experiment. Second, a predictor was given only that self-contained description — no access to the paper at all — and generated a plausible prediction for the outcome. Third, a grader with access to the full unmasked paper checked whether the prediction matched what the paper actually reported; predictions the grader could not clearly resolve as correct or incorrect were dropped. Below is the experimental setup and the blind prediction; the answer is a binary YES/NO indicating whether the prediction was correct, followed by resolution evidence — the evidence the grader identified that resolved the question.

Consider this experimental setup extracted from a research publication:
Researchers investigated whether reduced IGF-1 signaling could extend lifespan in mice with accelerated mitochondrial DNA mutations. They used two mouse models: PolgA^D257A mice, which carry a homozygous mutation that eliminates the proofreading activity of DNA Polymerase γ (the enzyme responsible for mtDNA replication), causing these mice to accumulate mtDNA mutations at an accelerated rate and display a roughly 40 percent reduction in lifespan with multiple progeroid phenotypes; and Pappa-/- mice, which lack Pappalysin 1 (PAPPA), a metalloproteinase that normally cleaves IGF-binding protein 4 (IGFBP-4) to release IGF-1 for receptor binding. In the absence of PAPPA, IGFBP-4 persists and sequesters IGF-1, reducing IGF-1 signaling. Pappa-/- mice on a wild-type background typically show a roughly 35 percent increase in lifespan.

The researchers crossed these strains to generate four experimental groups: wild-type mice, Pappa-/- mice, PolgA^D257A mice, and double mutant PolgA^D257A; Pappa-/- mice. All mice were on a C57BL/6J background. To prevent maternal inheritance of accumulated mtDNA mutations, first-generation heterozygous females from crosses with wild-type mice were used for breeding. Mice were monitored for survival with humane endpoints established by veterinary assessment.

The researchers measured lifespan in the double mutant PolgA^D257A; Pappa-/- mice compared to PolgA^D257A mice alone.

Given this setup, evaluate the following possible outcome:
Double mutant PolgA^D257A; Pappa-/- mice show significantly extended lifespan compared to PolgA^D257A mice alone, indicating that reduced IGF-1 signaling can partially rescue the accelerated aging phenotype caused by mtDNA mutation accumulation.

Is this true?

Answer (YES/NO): NO